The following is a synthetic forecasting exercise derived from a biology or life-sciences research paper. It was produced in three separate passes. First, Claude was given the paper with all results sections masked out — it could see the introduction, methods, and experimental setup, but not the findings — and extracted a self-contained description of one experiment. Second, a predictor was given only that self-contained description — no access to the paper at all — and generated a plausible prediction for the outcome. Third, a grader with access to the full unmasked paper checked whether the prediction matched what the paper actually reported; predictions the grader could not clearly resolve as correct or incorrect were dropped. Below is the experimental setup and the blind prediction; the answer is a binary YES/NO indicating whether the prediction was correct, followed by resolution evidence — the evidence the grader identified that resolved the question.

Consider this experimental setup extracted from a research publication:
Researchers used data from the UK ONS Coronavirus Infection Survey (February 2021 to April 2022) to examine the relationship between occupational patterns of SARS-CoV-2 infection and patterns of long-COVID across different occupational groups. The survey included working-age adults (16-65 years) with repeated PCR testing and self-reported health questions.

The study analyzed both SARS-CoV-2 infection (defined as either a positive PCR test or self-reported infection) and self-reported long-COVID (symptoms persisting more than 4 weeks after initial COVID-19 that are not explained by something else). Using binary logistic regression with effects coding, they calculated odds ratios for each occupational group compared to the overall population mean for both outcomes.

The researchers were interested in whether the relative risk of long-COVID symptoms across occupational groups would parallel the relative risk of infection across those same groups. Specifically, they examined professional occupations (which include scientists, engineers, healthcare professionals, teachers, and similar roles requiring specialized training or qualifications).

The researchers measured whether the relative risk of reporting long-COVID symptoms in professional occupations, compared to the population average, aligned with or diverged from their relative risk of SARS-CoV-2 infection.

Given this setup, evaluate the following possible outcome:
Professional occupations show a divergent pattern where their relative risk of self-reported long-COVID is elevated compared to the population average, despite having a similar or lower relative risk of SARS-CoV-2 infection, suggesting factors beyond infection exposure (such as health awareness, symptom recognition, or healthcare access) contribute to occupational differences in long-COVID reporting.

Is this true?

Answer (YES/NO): YES